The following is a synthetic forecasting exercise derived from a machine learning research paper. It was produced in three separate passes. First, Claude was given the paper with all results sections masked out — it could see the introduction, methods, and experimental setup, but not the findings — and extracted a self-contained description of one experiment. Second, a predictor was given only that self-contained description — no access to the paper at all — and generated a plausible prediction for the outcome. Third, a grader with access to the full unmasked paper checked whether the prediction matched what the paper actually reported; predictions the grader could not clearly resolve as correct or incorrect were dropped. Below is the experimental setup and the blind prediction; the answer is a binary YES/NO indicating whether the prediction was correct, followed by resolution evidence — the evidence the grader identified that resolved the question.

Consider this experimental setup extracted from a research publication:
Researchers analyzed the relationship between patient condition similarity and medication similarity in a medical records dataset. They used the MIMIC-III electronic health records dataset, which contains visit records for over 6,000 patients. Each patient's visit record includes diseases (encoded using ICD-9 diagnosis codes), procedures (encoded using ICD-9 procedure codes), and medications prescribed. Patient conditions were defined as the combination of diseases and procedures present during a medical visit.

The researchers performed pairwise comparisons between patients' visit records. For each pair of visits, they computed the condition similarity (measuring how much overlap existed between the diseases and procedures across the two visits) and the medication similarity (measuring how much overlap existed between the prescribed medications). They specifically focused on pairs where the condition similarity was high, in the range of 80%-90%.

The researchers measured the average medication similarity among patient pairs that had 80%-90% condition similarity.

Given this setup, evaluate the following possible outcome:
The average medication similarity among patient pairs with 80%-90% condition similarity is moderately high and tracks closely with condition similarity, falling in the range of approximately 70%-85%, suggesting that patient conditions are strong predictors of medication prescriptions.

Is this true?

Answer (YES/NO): NO